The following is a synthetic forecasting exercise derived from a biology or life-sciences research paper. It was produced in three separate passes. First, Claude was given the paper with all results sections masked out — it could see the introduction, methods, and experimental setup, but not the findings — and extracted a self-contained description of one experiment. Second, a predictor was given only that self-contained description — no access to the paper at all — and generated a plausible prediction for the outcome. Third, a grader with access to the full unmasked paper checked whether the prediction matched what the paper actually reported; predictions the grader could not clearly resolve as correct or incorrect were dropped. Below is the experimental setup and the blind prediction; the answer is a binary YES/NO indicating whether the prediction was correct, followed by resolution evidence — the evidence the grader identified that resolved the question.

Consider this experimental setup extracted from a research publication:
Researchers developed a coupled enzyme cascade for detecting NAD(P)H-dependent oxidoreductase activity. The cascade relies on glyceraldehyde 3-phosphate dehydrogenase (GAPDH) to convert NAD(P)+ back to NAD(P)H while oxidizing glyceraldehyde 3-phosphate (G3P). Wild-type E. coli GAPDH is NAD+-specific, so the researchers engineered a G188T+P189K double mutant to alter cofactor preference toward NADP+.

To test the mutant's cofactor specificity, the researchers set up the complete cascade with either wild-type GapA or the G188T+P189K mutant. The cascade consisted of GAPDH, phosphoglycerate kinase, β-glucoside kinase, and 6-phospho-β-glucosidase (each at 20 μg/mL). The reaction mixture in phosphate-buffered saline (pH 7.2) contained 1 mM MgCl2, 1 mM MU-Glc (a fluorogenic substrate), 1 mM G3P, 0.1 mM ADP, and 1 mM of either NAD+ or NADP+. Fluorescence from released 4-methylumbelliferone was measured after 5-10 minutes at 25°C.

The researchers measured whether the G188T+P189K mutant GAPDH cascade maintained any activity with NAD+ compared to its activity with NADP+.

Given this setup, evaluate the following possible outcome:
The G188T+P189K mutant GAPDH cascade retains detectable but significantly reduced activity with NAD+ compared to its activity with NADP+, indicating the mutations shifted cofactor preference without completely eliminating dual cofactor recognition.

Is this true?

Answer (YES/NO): NO